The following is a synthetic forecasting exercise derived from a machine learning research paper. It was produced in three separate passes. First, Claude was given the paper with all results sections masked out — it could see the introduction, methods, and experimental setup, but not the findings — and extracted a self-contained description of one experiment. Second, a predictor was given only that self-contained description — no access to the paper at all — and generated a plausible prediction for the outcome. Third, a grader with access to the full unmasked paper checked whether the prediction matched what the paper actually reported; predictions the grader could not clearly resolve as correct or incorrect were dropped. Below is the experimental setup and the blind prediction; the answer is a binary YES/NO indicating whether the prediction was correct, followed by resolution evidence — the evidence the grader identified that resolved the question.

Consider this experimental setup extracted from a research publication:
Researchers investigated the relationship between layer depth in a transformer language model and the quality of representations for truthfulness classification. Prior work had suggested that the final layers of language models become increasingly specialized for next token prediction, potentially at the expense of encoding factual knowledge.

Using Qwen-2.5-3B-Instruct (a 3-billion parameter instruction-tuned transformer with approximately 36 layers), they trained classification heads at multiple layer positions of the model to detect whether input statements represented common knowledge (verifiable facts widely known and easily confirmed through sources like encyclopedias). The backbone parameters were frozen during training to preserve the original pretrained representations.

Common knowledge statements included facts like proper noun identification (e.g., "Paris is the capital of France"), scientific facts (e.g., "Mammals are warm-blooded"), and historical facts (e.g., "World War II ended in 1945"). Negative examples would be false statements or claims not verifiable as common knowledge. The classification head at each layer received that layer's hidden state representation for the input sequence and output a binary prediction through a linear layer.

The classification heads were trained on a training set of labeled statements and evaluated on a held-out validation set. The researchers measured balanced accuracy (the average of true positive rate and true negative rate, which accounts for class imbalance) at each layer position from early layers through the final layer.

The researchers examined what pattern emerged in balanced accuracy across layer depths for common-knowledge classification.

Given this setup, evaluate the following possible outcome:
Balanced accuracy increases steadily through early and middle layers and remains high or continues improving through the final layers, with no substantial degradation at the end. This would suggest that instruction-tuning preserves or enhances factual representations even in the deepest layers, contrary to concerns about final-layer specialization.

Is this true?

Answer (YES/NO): NO